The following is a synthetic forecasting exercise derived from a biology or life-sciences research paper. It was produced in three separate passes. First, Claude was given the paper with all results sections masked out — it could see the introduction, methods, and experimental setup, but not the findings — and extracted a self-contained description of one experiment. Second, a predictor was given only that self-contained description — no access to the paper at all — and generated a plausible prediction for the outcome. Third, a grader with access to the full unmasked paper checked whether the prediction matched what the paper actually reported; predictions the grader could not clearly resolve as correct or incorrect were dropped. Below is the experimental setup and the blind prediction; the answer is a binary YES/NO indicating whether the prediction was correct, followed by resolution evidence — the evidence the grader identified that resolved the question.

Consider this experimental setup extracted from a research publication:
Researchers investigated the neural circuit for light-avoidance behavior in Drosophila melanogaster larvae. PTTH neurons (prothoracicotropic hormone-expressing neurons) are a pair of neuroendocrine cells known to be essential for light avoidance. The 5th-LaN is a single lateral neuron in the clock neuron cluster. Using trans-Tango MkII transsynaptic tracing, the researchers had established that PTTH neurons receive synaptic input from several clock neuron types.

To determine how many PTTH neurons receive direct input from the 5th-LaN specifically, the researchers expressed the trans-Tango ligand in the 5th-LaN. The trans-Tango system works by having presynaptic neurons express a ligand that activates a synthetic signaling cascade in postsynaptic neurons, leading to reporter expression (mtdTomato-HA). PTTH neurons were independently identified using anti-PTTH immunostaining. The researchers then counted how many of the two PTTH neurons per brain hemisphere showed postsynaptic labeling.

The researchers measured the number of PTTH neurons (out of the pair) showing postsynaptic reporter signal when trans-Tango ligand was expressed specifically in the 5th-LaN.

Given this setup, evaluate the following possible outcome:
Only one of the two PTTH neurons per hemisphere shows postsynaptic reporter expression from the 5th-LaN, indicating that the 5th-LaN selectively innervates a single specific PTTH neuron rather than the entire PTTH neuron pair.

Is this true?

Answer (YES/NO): YES